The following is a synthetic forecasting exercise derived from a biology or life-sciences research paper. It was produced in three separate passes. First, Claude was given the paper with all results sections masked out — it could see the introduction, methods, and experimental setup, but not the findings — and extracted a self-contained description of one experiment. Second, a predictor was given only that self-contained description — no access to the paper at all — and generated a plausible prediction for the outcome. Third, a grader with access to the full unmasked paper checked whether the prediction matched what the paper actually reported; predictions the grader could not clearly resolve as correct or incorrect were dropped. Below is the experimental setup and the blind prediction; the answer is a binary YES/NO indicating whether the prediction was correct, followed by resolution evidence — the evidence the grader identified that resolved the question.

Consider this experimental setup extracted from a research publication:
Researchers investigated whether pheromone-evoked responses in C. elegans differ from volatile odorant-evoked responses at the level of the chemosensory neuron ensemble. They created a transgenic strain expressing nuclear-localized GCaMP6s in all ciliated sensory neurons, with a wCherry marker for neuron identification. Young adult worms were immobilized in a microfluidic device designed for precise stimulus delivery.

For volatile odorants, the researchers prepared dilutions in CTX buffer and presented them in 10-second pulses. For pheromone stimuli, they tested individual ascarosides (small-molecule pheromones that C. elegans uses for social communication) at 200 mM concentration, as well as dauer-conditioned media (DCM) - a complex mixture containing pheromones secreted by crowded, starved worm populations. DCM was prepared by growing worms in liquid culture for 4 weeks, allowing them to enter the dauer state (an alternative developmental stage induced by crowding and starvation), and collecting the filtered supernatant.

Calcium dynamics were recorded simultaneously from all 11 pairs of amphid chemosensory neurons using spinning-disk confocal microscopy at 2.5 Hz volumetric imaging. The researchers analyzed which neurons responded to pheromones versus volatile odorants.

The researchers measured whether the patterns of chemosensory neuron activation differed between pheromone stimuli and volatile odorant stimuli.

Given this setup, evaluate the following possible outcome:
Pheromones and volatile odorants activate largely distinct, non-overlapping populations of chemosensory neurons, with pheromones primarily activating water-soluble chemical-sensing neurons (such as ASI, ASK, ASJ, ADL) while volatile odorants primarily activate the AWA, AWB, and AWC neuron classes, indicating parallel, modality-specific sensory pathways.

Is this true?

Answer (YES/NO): NO